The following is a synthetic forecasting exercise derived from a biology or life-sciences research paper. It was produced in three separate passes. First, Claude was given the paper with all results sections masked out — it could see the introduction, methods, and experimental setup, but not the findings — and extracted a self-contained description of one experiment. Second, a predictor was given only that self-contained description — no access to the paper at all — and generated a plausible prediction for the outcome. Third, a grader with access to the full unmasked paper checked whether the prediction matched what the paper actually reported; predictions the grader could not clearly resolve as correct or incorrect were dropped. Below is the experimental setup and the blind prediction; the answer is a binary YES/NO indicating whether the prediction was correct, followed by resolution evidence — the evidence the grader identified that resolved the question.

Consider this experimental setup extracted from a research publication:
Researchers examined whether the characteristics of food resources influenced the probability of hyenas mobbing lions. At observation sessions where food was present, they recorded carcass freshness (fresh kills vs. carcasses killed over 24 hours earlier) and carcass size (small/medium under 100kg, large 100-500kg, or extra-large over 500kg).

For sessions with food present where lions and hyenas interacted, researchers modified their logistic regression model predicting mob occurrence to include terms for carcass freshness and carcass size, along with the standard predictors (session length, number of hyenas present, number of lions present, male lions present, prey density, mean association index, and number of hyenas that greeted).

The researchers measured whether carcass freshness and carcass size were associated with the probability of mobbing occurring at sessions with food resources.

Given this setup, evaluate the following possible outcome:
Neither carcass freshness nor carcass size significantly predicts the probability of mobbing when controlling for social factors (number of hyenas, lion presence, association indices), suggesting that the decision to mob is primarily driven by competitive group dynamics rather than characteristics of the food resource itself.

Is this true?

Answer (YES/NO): YES